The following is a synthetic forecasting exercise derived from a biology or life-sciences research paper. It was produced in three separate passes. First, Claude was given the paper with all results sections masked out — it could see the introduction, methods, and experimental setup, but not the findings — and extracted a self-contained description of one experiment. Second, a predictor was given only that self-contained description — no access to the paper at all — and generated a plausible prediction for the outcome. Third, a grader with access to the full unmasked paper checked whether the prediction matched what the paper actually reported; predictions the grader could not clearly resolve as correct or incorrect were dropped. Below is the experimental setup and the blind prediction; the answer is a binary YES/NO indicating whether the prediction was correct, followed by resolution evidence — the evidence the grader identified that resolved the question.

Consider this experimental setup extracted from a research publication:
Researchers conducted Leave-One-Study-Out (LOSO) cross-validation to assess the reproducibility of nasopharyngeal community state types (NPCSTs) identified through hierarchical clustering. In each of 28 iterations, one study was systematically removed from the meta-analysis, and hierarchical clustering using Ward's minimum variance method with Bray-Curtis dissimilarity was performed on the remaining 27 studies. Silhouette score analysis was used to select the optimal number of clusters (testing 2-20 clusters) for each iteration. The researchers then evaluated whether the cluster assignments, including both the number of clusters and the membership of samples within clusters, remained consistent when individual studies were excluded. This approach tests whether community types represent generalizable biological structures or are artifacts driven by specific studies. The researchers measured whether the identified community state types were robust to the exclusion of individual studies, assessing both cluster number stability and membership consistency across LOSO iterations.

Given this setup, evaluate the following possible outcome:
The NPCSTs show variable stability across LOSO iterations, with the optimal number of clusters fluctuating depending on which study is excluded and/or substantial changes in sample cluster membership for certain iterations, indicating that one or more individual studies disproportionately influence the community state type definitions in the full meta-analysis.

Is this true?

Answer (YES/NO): NO